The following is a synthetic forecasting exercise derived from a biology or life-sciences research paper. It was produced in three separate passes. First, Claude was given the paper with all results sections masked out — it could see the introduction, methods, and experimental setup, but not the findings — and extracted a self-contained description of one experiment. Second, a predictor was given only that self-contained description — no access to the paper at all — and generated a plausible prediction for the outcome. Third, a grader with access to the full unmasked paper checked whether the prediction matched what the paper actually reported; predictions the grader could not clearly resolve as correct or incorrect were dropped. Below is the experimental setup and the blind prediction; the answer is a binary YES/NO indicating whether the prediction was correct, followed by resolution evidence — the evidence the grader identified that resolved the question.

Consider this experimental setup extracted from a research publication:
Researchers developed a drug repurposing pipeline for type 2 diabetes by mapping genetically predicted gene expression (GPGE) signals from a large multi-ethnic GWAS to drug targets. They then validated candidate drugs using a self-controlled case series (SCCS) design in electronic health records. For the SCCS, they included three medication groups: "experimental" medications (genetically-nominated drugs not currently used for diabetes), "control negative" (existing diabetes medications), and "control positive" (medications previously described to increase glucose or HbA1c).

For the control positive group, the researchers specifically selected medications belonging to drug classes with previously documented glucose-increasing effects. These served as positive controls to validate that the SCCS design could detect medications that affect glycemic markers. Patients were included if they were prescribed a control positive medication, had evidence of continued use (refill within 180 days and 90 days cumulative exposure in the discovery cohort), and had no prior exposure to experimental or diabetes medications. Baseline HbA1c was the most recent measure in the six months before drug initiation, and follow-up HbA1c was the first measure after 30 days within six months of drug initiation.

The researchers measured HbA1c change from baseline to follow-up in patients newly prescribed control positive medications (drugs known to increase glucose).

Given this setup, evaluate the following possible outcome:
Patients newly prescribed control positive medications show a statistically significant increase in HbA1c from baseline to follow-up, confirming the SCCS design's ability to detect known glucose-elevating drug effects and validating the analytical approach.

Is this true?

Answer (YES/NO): NO